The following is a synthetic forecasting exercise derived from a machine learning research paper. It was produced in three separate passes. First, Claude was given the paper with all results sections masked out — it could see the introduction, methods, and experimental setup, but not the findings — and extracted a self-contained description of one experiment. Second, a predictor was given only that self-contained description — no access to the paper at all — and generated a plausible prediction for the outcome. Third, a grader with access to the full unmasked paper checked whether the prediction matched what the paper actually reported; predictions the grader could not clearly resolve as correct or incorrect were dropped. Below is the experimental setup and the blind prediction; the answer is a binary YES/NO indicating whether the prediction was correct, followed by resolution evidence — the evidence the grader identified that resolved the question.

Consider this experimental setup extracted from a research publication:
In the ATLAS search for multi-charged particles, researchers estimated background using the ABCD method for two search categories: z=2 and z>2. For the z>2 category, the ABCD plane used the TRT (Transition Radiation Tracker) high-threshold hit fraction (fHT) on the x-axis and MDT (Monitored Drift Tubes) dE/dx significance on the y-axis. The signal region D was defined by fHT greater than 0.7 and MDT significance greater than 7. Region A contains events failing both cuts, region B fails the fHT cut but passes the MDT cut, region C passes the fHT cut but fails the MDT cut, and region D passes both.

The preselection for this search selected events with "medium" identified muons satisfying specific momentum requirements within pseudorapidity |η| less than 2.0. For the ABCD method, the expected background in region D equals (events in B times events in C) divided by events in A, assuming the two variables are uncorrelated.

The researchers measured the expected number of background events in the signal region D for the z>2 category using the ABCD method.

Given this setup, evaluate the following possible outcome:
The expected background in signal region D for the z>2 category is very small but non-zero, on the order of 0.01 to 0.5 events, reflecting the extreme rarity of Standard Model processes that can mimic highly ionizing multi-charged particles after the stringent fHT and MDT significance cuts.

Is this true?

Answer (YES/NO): YES